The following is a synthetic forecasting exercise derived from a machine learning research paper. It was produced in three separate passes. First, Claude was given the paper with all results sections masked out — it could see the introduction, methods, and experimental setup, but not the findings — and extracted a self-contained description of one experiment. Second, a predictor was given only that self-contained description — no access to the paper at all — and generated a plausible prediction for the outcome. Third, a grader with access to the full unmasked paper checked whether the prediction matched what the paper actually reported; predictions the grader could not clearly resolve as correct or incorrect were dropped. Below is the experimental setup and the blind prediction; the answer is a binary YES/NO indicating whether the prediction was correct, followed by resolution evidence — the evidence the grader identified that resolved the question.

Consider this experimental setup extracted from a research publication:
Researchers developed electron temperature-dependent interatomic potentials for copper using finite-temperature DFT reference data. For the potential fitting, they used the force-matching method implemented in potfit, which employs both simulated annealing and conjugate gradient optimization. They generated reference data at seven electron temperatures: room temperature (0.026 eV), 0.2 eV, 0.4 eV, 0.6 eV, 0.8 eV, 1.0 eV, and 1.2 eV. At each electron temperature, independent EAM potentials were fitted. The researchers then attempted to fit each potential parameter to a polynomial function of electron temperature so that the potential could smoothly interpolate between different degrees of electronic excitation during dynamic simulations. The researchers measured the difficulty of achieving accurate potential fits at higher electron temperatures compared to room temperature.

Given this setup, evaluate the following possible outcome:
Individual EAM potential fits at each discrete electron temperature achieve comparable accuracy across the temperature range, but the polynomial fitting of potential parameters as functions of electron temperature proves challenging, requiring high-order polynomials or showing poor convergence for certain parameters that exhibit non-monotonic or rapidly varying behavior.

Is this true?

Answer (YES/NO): NO